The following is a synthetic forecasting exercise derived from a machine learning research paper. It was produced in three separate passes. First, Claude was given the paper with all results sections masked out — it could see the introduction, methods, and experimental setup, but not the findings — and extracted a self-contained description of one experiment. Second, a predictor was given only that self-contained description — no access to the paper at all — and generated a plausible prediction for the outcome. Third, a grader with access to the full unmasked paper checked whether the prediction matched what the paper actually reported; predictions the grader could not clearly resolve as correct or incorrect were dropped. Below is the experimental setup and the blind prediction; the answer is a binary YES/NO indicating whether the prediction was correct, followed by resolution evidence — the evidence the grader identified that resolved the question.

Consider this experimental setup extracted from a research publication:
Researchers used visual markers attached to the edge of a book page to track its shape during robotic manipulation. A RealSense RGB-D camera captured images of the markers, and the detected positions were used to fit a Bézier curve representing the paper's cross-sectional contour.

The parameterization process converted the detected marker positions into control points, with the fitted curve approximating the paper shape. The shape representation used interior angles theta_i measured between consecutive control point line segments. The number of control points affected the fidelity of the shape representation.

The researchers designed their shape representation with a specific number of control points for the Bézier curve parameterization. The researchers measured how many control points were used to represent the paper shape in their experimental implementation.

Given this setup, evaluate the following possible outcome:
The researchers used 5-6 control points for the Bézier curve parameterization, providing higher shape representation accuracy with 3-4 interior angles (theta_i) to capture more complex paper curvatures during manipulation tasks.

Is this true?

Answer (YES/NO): NO